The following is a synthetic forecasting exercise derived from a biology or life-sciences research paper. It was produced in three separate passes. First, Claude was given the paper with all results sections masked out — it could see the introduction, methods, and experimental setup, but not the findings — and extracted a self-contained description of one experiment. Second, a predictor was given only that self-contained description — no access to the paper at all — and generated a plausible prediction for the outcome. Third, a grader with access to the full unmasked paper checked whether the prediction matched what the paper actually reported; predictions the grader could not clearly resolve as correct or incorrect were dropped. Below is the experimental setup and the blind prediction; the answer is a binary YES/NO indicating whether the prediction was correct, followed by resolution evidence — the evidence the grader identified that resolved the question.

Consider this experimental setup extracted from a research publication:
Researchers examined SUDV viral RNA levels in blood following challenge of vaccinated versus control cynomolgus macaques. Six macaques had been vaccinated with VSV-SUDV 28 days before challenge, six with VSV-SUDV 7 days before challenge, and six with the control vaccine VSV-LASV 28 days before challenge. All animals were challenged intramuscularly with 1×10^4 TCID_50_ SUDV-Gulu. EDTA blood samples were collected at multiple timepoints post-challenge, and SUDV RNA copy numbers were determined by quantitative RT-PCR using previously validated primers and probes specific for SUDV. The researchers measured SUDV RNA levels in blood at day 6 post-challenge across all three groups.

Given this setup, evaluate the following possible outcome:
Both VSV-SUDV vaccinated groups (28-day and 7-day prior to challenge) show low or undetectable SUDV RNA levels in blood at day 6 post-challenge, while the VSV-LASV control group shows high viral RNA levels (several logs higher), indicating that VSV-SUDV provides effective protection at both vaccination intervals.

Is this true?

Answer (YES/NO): YES